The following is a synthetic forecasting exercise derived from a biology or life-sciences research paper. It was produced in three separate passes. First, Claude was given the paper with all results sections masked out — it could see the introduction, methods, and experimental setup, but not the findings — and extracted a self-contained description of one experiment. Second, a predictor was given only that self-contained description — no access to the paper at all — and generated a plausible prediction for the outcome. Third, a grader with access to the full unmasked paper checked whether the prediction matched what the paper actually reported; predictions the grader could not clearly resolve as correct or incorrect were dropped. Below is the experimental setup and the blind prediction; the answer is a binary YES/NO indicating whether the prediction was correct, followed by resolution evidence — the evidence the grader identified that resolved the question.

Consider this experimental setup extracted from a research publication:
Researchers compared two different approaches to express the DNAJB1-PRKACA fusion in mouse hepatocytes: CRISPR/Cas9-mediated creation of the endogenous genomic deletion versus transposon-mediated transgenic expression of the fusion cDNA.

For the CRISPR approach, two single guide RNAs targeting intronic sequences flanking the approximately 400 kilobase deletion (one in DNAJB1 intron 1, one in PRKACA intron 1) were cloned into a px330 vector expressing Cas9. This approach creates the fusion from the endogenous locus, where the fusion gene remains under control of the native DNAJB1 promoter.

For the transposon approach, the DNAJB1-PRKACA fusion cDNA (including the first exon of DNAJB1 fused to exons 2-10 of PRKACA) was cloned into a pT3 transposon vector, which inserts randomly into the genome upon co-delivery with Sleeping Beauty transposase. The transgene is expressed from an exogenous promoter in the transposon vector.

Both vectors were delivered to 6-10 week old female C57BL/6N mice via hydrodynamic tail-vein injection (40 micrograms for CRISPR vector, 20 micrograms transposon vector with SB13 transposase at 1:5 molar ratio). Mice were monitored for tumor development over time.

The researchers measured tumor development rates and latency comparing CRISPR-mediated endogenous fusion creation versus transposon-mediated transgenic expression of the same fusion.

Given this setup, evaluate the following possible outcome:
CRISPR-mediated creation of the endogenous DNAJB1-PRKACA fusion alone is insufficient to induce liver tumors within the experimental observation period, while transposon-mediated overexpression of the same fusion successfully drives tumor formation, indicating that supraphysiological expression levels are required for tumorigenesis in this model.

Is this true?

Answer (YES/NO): NO